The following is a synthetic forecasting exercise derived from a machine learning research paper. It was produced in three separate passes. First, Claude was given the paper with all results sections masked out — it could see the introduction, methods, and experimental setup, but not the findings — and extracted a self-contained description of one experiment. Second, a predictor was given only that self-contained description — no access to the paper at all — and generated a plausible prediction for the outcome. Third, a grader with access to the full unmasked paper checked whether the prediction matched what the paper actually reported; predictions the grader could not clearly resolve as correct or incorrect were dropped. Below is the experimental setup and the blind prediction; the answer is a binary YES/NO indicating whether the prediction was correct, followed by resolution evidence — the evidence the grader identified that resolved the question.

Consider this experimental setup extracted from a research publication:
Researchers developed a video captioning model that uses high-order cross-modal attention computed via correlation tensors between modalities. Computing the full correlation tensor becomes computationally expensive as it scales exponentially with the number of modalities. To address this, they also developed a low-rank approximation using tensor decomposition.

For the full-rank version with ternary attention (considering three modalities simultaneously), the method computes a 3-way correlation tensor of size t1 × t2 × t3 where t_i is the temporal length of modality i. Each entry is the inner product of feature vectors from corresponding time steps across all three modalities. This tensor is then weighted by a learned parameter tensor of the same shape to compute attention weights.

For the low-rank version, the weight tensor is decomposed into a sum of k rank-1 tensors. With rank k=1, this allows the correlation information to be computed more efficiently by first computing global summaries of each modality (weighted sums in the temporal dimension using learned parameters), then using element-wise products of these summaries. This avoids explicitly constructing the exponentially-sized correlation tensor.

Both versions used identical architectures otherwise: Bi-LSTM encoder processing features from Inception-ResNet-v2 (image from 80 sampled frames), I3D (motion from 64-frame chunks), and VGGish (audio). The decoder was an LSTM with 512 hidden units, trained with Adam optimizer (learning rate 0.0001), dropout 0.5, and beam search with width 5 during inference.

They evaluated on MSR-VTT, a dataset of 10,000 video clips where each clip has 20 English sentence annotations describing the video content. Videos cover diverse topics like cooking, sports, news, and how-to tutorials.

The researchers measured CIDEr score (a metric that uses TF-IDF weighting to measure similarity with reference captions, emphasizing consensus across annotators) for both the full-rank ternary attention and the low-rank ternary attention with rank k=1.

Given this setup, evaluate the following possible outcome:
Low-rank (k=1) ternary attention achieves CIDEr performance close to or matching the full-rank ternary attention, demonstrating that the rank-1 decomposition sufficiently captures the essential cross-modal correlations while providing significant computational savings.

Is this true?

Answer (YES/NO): YES